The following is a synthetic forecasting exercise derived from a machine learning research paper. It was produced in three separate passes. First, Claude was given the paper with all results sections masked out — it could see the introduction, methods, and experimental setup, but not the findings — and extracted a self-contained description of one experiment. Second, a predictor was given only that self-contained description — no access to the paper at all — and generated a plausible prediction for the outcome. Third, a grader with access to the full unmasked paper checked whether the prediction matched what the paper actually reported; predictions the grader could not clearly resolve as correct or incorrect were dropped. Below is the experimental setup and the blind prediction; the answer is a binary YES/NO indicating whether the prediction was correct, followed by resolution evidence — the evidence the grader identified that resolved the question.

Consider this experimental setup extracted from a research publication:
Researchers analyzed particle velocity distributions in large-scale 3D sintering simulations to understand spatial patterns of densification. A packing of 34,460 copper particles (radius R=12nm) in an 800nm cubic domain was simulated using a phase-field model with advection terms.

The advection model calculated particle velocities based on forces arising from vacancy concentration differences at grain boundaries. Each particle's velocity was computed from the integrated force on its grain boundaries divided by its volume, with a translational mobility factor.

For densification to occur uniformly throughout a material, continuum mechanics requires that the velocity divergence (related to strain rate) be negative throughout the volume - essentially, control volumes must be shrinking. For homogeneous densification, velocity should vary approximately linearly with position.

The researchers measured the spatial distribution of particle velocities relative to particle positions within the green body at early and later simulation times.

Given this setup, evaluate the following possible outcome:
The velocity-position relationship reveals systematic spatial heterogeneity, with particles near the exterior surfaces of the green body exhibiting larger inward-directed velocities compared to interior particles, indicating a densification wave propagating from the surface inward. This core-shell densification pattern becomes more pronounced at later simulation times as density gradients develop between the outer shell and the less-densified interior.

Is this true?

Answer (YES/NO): YES